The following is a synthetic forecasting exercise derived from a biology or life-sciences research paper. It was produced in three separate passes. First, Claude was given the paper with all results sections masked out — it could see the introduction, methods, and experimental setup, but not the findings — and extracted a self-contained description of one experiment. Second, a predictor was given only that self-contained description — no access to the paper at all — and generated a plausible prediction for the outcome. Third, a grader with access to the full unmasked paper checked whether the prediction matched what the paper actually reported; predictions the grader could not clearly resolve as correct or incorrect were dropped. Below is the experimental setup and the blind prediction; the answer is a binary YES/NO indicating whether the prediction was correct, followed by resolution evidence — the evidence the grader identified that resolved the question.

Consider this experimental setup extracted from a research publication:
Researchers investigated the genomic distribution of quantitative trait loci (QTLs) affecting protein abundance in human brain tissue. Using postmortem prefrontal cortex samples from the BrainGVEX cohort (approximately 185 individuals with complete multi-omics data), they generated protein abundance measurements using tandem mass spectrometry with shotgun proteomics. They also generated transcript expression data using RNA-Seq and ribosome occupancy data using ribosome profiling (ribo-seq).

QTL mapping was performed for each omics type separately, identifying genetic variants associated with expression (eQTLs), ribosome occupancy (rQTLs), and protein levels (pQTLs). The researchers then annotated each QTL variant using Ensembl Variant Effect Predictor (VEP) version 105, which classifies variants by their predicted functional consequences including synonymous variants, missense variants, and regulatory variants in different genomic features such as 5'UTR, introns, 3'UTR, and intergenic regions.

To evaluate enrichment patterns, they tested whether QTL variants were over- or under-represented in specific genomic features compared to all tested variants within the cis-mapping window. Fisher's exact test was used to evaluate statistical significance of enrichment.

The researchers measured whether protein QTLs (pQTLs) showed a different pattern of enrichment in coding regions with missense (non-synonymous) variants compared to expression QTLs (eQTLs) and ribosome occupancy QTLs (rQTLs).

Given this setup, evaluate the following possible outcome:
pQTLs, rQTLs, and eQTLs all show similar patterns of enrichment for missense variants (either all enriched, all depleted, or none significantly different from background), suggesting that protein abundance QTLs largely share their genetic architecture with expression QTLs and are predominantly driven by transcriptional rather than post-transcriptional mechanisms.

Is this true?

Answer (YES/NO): NO